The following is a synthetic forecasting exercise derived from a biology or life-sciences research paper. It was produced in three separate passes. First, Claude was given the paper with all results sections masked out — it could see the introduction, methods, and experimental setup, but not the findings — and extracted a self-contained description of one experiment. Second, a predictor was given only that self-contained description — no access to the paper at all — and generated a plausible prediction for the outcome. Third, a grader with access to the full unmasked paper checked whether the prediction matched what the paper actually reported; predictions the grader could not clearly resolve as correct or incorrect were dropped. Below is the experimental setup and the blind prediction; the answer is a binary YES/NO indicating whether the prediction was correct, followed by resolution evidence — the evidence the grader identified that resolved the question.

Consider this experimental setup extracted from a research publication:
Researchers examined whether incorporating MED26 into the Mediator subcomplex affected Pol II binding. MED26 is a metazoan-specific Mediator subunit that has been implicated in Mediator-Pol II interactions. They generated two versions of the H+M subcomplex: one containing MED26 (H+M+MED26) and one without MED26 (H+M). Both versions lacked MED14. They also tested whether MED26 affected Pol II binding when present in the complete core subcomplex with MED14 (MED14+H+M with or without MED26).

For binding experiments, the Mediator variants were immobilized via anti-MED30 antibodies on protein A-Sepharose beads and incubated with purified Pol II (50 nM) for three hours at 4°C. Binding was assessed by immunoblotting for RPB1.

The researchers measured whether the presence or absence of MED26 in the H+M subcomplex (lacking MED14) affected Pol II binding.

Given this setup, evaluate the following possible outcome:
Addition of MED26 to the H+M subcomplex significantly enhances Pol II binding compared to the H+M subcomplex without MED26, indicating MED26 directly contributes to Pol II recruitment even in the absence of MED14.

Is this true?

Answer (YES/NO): NO